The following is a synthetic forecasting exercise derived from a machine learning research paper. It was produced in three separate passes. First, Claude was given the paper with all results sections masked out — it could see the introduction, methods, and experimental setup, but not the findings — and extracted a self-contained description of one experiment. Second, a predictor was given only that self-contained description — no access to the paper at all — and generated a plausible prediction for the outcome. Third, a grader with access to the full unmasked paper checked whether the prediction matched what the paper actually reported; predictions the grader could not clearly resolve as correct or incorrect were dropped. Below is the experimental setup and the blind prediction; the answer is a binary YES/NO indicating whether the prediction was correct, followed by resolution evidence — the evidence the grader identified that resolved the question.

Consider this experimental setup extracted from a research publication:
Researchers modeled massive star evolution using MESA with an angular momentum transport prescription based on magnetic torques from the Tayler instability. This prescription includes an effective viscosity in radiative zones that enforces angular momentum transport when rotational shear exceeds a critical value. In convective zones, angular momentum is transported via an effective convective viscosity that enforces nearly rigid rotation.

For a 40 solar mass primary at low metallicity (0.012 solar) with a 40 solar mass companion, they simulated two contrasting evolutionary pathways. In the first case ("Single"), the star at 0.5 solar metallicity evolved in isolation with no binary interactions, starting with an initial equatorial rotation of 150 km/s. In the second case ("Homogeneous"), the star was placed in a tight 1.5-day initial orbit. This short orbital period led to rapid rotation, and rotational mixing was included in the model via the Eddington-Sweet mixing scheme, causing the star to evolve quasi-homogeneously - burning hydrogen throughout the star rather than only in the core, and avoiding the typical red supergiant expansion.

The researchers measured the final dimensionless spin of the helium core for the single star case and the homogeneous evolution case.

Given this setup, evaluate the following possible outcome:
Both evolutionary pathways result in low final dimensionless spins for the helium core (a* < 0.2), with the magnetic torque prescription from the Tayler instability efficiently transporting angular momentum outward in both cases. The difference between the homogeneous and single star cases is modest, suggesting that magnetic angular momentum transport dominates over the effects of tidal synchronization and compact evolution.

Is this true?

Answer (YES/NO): NO